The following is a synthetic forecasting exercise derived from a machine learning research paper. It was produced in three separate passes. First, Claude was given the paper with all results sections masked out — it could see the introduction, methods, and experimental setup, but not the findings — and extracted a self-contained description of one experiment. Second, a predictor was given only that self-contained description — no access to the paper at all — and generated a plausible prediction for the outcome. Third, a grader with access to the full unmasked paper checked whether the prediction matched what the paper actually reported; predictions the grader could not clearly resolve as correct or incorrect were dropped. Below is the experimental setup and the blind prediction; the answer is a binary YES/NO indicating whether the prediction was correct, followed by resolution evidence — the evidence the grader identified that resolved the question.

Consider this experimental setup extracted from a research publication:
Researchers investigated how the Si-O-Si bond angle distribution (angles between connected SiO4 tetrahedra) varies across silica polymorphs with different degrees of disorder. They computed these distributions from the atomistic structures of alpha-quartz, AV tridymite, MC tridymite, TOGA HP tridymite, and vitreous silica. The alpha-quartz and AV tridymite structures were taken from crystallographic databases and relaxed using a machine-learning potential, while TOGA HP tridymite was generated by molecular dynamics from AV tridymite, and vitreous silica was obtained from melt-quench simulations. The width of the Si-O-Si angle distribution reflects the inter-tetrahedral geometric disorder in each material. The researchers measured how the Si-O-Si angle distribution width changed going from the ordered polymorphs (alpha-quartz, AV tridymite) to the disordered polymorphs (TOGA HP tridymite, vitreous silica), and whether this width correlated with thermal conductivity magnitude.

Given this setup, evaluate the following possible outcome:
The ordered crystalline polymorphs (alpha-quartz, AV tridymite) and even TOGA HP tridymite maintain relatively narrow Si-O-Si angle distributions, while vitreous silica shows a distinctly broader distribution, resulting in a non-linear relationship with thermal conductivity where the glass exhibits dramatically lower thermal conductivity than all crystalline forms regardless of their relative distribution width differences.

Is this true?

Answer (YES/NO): NO